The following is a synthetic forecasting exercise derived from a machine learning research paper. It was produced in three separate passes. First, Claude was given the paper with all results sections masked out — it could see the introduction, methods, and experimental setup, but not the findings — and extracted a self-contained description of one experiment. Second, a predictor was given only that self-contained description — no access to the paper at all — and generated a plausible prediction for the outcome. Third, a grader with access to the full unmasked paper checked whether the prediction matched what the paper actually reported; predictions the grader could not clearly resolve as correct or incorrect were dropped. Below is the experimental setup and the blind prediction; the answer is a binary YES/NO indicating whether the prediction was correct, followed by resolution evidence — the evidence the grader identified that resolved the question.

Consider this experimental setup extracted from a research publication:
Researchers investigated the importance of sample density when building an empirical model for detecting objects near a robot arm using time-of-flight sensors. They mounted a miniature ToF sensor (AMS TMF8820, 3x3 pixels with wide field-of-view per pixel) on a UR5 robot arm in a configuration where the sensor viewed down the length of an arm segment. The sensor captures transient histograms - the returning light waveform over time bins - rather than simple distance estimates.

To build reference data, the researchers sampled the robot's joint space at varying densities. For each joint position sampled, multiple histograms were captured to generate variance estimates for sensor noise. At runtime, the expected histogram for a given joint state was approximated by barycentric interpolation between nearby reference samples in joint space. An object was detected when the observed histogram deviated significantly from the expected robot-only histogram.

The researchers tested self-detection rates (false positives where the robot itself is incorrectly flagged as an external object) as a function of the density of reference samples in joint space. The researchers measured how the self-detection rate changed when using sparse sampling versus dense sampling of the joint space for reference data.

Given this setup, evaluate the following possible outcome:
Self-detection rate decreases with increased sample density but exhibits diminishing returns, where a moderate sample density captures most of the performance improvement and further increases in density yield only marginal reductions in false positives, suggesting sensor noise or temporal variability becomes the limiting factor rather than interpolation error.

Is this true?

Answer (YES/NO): YES